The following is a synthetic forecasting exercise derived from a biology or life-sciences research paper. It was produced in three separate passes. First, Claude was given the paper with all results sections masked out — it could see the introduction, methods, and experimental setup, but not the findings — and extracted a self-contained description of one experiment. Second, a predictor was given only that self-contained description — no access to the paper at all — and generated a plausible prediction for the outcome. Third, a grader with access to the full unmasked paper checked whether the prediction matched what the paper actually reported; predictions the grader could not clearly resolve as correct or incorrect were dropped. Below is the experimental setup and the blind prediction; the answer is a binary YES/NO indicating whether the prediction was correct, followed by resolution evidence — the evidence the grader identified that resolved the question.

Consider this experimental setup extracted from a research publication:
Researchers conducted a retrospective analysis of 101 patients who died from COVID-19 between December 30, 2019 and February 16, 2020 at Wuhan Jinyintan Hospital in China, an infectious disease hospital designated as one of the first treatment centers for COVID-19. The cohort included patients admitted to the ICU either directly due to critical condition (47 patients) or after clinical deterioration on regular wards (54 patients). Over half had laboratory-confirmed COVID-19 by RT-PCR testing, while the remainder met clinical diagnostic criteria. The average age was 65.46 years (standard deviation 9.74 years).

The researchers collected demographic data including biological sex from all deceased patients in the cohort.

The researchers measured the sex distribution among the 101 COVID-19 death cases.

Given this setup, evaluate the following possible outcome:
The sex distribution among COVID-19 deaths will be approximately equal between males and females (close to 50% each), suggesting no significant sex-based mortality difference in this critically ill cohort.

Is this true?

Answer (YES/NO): NO